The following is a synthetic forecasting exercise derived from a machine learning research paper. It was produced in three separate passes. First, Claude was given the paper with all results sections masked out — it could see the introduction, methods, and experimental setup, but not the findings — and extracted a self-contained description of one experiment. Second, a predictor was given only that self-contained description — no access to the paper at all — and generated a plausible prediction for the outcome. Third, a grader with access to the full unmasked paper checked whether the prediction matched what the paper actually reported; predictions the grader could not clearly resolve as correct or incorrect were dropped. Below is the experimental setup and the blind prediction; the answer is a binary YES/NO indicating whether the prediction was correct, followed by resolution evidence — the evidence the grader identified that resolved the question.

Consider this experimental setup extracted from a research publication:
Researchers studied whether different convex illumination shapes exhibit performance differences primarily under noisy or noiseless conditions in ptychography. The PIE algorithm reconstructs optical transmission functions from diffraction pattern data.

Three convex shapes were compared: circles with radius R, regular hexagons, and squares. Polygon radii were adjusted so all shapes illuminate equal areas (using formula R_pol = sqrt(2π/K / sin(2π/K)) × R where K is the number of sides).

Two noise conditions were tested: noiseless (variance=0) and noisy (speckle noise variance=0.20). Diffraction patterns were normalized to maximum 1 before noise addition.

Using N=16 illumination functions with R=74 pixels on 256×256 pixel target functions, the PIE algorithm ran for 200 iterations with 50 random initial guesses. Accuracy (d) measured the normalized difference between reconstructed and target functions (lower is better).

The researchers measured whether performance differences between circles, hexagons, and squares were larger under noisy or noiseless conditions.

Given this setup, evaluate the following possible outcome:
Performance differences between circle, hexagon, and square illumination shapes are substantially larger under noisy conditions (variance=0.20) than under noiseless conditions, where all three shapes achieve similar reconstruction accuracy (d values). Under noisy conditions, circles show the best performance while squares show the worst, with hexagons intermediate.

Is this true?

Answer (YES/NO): NO